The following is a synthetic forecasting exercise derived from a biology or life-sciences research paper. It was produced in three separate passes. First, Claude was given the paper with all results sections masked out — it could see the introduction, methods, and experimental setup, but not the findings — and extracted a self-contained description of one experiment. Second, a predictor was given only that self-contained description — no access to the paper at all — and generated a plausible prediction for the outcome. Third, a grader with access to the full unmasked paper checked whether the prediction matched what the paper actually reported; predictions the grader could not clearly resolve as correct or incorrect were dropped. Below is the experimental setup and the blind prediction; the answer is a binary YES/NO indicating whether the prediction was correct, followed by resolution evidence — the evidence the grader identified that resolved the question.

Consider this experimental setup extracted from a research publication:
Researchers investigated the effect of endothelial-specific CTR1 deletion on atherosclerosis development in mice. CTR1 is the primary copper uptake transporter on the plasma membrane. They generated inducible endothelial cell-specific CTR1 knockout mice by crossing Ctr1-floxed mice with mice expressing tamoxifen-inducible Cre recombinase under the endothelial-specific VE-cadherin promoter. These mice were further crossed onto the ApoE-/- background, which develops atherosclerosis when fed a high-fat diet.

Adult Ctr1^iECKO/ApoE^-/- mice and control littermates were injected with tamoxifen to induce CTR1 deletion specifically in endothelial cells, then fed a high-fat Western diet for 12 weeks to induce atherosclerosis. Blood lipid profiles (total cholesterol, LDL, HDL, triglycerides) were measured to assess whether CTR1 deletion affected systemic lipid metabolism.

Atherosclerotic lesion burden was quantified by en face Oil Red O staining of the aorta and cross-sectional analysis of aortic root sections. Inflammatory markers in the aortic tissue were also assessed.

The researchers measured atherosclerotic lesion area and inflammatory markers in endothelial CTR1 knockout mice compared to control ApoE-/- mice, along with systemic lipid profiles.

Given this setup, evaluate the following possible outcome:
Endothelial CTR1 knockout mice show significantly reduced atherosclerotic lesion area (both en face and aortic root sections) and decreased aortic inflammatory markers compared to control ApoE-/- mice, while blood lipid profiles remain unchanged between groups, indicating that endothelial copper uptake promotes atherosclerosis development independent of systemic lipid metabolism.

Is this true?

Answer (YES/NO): YES